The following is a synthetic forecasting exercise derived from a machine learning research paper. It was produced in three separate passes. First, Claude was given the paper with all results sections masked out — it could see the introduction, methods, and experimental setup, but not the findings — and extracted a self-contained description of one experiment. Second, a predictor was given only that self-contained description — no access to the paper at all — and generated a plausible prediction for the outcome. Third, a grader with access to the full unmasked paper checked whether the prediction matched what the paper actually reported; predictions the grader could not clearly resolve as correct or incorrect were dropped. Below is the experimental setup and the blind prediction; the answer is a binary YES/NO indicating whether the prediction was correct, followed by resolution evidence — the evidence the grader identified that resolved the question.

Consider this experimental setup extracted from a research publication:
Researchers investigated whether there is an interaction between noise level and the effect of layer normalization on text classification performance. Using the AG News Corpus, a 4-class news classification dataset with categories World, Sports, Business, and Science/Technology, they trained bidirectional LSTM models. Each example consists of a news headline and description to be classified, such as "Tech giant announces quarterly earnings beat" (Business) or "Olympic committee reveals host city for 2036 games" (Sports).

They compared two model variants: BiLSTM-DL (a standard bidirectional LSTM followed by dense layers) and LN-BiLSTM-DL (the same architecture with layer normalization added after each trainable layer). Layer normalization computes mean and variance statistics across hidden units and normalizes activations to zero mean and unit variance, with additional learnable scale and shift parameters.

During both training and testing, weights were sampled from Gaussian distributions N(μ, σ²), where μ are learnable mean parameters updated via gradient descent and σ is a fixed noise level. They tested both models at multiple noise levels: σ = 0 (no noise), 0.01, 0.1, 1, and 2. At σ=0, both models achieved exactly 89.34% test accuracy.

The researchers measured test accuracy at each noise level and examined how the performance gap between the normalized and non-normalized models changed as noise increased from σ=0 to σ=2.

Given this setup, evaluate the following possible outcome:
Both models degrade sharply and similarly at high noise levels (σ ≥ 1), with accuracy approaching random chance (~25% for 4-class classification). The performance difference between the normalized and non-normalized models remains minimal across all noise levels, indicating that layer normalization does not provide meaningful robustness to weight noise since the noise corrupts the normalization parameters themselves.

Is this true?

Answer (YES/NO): NO